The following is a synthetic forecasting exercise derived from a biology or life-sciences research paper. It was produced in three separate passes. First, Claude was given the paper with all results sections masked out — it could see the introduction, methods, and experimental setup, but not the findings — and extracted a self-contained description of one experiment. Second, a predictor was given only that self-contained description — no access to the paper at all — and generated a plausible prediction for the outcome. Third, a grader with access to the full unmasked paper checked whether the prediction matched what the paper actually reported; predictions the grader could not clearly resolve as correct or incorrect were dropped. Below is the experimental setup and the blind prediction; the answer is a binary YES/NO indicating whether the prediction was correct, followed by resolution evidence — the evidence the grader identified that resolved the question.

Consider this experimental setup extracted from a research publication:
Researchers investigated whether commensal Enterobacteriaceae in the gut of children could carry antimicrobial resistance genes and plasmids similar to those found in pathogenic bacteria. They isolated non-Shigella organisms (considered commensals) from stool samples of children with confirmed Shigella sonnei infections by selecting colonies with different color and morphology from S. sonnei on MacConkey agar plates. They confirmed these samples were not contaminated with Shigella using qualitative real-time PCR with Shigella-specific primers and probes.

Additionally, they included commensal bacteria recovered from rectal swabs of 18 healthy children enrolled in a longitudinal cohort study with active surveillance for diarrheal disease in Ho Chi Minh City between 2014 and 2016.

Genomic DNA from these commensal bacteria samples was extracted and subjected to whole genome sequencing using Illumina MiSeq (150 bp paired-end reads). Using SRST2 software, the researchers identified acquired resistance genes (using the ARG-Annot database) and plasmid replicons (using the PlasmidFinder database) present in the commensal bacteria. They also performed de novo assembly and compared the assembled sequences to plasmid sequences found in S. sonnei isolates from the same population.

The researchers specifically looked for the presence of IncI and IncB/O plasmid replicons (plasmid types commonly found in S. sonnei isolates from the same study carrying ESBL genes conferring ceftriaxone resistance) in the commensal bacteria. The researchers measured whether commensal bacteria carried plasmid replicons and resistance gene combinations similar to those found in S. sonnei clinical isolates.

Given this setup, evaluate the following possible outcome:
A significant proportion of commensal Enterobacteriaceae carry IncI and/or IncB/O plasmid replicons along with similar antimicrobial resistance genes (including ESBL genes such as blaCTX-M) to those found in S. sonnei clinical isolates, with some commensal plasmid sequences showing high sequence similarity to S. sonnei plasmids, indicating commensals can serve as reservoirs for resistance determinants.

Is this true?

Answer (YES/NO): NO